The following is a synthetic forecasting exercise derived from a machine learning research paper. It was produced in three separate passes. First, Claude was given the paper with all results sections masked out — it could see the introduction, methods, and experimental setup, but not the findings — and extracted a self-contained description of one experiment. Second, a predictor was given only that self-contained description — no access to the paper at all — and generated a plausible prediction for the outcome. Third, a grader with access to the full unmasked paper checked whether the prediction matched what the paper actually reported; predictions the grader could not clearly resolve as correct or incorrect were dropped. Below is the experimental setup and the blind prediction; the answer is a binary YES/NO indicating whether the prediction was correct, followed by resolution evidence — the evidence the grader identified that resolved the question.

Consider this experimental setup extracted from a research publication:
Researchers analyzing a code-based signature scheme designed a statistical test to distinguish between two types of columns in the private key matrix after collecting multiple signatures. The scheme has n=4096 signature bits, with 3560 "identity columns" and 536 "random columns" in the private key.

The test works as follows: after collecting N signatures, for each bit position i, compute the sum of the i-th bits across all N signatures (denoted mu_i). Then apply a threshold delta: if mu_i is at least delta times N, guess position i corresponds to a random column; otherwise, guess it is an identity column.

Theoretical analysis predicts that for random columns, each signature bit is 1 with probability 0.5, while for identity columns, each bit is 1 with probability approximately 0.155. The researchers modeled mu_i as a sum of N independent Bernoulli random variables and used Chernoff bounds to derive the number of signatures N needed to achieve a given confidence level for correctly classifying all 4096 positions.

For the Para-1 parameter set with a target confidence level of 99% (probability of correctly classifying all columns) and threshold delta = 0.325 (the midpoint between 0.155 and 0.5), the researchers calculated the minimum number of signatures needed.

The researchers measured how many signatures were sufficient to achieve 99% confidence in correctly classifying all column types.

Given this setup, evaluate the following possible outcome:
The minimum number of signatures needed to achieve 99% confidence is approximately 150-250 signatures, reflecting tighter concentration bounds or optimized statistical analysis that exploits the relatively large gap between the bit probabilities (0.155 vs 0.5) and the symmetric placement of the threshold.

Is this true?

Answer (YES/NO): NO